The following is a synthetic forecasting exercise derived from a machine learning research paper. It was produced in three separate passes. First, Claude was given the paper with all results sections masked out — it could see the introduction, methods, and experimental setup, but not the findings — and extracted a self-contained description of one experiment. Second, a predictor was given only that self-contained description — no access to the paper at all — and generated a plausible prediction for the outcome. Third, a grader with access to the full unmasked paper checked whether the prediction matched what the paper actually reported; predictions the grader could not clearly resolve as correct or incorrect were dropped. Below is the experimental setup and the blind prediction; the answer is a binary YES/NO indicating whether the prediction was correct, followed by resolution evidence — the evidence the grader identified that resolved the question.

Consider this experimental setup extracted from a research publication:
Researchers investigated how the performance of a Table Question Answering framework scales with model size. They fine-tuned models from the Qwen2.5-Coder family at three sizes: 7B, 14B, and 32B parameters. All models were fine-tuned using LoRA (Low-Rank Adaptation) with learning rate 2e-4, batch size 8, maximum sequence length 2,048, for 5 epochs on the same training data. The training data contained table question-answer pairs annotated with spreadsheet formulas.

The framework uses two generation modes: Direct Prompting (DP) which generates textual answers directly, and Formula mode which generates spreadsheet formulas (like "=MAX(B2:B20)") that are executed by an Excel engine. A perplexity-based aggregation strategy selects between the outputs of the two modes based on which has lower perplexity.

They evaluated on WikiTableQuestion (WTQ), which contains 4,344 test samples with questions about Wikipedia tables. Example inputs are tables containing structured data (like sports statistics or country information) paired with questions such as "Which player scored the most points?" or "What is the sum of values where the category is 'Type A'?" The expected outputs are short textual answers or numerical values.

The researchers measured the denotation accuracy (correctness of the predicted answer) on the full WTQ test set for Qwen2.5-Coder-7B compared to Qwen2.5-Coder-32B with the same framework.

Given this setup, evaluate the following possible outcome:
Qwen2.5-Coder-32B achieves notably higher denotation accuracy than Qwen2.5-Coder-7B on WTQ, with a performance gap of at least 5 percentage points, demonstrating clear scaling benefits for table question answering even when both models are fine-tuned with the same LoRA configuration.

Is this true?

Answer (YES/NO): NO